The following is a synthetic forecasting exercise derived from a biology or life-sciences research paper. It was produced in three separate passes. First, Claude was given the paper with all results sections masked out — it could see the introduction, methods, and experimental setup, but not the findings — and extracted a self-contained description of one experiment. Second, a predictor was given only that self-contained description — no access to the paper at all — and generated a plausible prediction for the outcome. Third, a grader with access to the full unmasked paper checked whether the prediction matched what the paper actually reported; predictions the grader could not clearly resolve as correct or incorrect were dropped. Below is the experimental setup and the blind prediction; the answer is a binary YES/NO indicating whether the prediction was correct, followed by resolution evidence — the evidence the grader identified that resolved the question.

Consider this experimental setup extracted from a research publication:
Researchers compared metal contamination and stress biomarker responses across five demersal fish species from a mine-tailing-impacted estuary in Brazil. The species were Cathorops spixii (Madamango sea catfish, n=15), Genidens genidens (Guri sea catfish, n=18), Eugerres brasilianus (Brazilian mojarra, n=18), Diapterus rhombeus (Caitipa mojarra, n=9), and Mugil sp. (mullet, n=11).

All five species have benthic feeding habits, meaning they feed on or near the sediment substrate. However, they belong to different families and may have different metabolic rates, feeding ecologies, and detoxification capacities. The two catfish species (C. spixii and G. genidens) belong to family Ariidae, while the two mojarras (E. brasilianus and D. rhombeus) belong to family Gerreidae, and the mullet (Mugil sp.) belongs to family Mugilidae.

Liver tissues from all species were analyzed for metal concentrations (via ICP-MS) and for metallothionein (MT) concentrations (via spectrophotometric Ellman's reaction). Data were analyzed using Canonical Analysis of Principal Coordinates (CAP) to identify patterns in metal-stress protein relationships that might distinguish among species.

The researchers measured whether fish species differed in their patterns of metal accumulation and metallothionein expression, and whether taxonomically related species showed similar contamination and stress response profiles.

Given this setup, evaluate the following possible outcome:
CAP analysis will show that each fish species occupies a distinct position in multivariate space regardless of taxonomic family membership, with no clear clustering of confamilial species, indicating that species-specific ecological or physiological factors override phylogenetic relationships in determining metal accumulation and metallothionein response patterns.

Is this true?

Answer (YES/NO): NO